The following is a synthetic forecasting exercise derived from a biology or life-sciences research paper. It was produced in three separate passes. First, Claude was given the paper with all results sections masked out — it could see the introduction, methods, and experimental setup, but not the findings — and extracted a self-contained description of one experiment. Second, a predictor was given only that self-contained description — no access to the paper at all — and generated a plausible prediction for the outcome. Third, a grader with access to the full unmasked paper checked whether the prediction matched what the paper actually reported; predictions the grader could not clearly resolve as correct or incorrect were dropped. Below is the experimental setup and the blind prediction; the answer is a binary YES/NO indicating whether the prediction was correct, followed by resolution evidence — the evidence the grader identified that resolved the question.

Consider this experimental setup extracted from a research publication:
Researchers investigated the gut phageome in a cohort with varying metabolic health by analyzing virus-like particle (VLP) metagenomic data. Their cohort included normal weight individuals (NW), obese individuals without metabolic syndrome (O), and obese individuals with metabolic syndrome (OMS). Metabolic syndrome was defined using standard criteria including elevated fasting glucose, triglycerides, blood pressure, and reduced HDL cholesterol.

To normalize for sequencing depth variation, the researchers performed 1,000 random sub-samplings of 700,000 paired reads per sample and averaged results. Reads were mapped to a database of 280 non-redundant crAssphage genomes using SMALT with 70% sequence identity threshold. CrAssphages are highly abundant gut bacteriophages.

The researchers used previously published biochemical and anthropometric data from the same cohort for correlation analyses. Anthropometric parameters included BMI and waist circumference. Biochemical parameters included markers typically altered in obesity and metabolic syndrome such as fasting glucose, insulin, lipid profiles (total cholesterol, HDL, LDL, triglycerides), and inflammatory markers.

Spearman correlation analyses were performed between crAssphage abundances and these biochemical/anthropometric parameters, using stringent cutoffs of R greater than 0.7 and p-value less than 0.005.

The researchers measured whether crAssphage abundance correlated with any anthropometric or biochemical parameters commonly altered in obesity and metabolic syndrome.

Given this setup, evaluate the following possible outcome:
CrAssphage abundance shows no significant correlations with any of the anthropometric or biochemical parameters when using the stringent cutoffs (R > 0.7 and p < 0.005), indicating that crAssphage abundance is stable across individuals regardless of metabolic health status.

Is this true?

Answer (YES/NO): NO